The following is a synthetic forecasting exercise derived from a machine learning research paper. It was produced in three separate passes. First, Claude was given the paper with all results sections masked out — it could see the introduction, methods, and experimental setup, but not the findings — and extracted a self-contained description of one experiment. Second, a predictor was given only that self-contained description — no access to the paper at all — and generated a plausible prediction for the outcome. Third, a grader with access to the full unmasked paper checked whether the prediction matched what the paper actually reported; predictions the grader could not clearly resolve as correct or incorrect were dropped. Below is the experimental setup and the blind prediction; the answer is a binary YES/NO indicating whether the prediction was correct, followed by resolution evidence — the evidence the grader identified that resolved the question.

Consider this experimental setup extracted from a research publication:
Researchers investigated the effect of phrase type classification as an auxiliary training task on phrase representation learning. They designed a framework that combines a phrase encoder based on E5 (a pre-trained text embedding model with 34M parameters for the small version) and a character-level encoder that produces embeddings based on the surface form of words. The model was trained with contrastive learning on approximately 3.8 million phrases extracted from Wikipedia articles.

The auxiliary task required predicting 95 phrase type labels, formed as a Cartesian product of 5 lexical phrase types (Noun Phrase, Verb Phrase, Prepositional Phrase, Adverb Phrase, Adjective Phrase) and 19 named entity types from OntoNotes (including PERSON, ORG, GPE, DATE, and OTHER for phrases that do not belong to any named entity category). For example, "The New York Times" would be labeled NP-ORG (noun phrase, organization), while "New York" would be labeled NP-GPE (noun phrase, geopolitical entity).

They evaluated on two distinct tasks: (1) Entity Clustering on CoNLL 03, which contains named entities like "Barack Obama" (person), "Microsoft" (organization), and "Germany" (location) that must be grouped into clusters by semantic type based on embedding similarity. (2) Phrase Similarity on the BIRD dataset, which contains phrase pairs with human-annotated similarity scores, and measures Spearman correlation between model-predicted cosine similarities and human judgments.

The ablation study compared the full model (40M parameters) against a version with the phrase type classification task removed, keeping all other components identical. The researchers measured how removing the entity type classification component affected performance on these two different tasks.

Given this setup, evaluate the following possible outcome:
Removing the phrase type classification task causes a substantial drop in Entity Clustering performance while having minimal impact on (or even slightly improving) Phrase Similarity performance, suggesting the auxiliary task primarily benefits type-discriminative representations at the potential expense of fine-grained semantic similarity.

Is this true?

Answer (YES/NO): YES